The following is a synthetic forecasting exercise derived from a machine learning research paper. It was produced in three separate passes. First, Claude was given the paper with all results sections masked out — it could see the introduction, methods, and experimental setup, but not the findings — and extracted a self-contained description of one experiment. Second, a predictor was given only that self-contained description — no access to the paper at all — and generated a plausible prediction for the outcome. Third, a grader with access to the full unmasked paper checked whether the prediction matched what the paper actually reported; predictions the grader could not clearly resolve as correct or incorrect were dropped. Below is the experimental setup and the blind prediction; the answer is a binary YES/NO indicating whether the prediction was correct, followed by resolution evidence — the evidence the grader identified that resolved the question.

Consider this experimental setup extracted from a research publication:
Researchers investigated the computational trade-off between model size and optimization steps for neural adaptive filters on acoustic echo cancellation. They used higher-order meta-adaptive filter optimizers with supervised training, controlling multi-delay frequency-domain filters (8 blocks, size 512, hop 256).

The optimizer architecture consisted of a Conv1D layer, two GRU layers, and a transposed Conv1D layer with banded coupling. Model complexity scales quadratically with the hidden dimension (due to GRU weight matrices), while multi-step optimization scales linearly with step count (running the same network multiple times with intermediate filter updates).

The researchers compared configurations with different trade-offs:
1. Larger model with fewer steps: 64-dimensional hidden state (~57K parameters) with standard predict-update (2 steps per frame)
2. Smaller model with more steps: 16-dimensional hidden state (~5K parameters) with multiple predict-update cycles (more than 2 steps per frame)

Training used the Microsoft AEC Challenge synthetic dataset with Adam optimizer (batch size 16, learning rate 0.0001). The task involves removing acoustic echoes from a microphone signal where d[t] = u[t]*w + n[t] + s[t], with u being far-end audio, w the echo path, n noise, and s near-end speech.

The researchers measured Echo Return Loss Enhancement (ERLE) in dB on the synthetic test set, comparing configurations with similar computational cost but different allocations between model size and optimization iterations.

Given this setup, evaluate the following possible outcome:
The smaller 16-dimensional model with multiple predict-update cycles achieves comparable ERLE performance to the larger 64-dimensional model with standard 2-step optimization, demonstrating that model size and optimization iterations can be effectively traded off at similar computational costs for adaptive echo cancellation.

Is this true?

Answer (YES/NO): NO